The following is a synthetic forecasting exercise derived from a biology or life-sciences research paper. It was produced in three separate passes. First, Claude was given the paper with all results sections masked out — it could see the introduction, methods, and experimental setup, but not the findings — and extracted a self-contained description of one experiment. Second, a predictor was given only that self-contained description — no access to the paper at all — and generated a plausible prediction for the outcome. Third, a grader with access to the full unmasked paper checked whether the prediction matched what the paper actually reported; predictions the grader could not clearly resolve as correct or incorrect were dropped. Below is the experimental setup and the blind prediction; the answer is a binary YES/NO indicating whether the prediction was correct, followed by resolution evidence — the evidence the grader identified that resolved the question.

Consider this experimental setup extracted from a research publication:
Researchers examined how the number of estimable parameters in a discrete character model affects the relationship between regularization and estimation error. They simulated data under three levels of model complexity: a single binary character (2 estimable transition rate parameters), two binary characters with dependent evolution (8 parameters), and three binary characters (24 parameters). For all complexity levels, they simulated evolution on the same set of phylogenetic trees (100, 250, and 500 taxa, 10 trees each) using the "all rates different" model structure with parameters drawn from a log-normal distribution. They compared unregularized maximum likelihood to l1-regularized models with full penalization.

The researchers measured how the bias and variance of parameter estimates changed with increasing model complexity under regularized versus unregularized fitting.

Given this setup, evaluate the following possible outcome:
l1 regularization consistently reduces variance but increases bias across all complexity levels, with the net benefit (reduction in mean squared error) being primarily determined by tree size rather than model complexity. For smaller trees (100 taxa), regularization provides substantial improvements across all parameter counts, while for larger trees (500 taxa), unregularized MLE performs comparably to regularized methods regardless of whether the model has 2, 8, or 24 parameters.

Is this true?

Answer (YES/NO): NO